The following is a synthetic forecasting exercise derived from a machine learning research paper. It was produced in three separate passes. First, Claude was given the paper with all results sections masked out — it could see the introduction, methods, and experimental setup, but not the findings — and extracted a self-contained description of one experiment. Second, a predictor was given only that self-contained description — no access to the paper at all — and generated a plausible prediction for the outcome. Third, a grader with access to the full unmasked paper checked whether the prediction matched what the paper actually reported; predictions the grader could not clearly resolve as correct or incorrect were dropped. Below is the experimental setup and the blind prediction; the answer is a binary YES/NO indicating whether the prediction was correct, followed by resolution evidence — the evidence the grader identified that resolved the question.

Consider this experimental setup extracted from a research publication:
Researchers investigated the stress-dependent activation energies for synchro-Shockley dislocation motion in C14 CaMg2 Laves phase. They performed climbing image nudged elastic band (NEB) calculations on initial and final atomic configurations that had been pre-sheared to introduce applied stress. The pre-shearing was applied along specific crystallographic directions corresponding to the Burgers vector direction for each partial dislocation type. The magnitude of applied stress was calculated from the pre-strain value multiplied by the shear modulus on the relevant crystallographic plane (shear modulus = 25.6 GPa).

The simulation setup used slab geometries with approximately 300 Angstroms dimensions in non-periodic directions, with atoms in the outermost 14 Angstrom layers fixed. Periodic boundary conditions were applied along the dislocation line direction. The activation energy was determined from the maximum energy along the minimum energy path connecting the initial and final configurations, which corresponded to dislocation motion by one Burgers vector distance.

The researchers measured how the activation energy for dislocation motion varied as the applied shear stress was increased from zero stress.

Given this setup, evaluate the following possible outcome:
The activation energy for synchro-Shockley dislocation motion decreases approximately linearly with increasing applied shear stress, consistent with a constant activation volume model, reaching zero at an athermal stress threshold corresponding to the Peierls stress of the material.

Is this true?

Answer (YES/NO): NO